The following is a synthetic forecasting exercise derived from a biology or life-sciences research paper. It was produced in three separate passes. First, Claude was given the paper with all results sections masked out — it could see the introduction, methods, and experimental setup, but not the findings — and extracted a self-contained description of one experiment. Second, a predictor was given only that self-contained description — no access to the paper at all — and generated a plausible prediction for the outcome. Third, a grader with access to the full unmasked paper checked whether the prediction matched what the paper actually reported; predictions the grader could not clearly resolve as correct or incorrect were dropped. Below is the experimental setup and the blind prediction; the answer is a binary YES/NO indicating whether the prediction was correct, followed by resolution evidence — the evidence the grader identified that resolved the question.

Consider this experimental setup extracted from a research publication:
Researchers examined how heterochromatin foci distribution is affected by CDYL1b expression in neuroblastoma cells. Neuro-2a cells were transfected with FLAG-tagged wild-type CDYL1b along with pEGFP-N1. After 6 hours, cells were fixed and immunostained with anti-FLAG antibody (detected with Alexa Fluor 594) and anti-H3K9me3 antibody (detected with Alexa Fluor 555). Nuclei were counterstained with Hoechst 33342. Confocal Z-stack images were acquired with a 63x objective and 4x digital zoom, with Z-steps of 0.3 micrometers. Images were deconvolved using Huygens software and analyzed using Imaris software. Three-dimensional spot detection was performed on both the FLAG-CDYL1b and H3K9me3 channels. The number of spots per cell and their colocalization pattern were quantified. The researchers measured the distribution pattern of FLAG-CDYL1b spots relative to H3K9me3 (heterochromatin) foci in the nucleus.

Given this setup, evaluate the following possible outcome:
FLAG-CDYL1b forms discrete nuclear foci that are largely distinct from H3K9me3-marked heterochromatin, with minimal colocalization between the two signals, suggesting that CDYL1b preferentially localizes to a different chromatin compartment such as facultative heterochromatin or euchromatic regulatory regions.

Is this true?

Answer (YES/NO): NO